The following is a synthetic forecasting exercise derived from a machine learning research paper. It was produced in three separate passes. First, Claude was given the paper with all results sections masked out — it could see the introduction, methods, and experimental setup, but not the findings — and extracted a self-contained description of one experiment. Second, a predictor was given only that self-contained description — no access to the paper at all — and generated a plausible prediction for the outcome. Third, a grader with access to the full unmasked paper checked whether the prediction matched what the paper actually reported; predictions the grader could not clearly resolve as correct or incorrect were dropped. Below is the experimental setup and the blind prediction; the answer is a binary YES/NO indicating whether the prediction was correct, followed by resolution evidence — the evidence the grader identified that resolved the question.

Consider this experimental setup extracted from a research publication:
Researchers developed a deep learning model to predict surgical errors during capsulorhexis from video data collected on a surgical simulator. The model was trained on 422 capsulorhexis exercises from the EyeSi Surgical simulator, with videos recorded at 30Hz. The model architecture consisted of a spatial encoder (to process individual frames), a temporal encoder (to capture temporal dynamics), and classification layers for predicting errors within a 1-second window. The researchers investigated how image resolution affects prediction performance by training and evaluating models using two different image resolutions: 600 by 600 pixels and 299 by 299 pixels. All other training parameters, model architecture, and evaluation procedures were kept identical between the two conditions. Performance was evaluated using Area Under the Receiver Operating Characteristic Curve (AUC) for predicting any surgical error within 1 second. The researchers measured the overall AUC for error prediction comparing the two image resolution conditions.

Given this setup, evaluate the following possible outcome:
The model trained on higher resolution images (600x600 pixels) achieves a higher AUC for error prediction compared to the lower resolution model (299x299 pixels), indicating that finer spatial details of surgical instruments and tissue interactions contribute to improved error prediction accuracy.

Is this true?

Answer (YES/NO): YES